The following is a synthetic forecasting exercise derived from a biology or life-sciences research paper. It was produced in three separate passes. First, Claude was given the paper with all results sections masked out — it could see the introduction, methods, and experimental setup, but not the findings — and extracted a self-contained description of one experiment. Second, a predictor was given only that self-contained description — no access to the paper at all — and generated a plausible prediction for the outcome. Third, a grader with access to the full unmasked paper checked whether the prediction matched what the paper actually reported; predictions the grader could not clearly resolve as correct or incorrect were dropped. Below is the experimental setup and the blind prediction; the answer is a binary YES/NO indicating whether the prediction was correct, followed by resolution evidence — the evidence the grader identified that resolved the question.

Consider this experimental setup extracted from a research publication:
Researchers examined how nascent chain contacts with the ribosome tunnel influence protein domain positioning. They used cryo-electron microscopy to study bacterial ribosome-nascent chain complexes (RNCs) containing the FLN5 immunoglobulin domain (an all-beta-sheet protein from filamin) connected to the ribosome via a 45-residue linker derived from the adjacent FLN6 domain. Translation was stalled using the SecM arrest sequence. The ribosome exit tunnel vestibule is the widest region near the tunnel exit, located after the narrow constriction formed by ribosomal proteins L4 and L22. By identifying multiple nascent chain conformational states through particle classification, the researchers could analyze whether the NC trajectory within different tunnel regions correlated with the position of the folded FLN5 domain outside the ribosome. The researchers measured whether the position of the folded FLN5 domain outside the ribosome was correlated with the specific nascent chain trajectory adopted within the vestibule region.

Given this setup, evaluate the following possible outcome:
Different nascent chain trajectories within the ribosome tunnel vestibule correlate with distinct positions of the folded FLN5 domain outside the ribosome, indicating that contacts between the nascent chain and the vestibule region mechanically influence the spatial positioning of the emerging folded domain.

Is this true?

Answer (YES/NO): YES